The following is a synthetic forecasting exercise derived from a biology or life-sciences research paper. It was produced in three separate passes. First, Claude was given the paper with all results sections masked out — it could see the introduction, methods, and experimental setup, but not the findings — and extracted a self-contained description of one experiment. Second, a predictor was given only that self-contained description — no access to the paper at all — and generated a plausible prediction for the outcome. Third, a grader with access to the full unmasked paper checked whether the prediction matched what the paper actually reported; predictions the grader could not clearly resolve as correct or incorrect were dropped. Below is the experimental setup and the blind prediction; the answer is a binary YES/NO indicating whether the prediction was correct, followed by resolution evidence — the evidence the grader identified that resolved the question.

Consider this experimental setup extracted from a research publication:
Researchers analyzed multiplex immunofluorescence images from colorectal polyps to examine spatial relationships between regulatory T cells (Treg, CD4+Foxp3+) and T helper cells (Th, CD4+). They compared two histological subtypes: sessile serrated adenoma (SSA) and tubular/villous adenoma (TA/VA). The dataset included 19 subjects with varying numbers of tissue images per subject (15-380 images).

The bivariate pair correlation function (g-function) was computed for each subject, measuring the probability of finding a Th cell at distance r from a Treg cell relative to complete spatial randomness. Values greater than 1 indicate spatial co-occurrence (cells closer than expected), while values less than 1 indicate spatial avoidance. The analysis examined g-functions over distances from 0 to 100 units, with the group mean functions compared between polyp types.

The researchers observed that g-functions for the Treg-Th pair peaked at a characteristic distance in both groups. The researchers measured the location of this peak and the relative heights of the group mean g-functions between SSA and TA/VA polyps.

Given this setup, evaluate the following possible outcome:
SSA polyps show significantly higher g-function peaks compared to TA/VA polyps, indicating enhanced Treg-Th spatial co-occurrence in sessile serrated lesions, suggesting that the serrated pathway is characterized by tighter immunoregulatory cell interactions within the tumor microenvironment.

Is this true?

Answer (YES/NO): NO